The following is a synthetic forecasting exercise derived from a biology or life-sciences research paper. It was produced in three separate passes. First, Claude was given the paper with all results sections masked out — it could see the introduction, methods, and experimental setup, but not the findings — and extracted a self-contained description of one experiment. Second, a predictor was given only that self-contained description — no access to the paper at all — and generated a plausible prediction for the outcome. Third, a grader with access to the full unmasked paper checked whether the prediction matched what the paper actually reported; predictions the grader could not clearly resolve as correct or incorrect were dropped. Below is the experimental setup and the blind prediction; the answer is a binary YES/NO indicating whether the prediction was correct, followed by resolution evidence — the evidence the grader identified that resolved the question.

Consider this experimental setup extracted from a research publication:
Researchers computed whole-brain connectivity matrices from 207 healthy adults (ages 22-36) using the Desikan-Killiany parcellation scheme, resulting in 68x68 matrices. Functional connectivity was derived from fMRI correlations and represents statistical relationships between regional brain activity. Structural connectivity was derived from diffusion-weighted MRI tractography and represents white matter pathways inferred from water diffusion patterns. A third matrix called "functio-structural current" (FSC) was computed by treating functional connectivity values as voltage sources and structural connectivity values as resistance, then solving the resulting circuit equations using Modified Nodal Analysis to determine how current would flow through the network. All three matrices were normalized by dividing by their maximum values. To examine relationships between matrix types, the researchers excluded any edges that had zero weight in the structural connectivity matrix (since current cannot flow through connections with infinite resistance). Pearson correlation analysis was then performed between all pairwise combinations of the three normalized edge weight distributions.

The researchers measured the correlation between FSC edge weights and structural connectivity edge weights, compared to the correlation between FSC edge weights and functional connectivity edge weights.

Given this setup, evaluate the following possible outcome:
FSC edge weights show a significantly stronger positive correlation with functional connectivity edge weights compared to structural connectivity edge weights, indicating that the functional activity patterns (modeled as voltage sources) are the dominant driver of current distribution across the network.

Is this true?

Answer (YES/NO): NO